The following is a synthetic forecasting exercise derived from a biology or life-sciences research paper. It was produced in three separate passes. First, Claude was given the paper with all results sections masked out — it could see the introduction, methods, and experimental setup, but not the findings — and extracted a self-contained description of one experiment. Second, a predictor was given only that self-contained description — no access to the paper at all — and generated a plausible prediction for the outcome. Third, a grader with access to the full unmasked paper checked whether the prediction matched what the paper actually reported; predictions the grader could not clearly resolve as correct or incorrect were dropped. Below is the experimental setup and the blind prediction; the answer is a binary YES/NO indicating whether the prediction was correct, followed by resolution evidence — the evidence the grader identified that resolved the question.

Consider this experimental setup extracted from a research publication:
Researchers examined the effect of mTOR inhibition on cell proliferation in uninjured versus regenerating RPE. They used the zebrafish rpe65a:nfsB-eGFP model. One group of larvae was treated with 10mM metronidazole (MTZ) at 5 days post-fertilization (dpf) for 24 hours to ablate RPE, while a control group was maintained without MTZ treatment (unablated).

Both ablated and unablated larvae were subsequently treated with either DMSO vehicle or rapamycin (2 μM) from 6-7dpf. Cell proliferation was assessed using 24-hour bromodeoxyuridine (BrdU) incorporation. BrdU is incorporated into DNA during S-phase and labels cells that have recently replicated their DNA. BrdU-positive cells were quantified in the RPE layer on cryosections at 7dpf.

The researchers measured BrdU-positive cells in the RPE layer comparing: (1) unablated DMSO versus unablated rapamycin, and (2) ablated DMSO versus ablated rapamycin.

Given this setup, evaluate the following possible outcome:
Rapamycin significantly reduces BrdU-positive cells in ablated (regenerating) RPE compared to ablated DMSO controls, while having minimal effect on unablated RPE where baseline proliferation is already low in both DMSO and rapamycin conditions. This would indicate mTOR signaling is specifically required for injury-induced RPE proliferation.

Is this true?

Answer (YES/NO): YES